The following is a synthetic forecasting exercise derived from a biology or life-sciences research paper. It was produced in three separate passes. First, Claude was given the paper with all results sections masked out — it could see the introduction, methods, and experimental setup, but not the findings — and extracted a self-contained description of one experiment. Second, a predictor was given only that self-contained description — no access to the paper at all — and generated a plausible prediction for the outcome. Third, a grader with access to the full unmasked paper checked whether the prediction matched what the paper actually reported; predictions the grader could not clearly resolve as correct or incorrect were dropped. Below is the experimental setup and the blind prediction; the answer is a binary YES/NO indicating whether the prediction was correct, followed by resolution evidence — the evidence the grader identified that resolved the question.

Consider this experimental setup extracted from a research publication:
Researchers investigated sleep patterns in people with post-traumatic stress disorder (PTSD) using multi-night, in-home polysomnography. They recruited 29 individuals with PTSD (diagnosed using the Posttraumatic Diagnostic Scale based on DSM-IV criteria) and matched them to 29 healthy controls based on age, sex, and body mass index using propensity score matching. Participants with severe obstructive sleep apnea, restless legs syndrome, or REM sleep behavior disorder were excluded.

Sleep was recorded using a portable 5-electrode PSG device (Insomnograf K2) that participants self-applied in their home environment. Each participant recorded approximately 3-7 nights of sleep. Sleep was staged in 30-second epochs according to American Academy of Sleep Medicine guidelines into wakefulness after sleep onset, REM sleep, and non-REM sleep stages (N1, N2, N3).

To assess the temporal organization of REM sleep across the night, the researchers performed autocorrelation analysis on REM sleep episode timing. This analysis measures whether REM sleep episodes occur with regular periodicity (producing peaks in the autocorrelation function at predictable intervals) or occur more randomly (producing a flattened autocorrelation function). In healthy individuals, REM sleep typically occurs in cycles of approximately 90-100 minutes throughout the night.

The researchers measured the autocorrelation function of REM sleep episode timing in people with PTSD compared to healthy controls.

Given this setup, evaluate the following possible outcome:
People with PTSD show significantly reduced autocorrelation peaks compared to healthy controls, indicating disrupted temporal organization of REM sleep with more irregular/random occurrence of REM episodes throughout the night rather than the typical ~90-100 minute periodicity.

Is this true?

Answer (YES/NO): YES